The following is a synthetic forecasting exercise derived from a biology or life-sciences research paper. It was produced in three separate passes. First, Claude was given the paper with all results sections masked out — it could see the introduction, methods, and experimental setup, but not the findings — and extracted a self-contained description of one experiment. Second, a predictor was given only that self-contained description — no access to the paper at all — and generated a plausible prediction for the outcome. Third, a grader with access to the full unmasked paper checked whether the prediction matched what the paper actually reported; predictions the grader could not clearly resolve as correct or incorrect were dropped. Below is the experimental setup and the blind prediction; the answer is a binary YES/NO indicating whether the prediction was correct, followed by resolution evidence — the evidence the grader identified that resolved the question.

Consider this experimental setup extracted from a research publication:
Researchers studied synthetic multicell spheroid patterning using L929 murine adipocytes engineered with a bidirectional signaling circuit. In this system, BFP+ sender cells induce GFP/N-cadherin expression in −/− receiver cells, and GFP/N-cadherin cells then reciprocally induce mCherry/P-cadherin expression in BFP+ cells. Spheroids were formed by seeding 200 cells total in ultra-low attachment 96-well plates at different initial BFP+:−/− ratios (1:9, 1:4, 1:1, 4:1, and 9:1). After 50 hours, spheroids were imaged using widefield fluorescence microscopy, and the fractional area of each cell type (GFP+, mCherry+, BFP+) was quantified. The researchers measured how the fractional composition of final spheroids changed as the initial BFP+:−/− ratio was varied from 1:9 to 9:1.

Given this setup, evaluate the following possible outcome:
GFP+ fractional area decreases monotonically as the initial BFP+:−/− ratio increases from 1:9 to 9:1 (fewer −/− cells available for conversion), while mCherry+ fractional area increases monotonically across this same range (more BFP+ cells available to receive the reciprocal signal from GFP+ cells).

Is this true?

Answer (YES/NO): NO